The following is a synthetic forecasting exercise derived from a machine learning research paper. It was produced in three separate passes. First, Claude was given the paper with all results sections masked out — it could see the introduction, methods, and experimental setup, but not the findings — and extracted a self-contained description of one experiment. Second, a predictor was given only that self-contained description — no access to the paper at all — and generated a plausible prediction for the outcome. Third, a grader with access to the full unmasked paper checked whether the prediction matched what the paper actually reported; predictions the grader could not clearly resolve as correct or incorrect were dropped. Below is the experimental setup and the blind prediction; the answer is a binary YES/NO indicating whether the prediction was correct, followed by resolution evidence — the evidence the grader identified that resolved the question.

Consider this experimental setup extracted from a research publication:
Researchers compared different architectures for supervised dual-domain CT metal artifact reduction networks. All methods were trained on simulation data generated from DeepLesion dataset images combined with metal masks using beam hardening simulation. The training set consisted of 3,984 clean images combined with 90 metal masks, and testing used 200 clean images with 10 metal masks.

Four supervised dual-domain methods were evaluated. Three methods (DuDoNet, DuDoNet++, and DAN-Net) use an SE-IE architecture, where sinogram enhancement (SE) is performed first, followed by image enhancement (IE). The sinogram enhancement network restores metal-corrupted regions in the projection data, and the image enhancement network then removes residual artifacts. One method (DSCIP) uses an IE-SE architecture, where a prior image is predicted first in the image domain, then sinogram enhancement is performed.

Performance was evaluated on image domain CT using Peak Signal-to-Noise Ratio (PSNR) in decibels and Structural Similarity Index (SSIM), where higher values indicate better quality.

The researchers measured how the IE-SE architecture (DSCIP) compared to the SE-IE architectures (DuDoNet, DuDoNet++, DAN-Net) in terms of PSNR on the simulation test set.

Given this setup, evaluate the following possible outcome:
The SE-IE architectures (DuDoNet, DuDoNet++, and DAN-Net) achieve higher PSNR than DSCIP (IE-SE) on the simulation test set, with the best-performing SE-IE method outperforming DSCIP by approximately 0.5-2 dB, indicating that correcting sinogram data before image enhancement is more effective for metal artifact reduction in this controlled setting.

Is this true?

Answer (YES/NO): NO